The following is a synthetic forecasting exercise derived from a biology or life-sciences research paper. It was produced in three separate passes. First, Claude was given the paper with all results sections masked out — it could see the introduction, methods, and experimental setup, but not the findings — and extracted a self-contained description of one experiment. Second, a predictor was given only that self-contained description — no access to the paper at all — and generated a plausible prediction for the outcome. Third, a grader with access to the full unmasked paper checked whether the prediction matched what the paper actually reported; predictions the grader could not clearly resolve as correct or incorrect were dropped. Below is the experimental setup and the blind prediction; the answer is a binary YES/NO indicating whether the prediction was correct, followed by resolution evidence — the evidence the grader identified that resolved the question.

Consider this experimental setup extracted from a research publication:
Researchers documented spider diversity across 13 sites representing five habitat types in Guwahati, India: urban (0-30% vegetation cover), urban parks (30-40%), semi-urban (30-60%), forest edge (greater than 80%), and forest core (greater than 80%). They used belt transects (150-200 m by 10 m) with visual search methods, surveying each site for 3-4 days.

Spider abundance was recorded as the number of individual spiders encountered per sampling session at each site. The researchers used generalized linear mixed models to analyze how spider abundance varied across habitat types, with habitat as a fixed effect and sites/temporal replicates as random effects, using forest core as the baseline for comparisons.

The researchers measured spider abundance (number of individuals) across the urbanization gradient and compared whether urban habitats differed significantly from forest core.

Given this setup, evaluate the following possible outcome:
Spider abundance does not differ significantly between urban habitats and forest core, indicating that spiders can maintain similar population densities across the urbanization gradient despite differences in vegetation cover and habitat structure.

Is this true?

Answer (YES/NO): NO